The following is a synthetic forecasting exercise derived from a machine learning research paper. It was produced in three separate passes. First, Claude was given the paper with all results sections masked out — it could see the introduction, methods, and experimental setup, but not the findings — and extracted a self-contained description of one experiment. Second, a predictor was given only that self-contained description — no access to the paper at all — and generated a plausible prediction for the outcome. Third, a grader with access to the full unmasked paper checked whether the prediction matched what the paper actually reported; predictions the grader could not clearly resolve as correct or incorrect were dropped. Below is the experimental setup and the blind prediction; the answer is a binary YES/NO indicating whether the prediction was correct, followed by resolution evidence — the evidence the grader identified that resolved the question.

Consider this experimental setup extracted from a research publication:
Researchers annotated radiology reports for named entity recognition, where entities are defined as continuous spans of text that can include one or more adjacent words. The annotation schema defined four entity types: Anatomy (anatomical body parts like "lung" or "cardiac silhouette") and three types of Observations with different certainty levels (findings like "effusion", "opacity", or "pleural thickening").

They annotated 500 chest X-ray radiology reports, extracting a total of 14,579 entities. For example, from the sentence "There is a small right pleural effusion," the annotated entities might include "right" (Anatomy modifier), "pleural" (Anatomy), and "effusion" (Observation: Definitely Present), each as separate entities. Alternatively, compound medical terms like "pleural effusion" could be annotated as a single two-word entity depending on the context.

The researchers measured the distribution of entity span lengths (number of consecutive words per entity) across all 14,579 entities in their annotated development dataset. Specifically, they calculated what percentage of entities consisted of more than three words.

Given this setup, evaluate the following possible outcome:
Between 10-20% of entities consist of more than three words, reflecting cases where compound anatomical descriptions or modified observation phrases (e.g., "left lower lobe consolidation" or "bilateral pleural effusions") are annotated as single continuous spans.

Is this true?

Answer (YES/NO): NO